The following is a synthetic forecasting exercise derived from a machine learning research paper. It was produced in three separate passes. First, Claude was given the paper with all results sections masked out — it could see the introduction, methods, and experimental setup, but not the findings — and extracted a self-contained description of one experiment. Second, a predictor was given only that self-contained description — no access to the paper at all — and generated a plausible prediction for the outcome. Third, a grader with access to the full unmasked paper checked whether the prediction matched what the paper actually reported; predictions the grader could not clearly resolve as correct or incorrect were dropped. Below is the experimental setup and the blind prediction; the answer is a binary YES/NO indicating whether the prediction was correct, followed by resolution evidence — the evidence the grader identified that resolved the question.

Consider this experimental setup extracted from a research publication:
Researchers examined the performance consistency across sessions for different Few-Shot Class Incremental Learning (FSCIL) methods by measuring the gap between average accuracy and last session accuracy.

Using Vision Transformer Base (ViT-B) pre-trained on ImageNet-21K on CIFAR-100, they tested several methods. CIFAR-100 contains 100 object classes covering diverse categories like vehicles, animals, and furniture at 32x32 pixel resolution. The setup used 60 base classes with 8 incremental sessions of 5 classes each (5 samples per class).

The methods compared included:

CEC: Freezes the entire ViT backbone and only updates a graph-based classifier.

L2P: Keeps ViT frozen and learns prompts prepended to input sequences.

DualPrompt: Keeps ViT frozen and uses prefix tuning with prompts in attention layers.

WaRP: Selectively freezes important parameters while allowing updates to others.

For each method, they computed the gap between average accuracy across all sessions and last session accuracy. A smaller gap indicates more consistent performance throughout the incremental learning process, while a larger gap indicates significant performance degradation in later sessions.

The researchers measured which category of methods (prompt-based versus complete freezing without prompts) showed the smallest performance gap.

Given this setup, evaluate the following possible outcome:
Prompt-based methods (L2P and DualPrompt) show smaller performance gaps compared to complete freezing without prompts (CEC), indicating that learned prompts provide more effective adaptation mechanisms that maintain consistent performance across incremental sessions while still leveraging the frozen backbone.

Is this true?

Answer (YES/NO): NO